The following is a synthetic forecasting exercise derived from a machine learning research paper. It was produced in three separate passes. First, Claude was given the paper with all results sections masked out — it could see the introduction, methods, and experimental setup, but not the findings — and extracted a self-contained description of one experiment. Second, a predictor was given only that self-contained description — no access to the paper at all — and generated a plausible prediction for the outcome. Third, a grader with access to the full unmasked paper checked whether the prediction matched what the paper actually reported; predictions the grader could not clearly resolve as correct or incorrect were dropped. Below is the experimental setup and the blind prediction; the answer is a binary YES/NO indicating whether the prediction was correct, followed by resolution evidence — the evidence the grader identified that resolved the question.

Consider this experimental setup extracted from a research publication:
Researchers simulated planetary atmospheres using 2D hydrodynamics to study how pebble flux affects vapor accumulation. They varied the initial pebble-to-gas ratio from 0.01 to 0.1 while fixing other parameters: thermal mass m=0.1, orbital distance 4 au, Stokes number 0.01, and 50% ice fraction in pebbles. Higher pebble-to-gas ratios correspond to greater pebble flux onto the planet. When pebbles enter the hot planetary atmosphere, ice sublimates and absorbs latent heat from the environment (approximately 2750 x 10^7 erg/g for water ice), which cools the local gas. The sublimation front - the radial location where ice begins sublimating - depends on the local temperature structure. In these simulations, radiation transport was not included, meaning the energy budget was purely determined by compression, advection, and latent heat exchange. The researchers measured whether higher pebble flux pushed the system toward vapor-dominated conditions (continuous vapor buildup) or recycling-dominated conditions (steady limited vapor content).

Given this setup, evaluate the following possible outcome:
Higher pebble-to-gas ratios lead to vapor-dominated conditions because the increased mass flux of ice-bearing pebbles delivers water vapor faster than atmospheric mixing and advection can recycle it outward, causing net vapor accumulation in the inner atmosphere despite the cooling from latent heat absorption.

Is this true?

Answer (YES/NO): YES